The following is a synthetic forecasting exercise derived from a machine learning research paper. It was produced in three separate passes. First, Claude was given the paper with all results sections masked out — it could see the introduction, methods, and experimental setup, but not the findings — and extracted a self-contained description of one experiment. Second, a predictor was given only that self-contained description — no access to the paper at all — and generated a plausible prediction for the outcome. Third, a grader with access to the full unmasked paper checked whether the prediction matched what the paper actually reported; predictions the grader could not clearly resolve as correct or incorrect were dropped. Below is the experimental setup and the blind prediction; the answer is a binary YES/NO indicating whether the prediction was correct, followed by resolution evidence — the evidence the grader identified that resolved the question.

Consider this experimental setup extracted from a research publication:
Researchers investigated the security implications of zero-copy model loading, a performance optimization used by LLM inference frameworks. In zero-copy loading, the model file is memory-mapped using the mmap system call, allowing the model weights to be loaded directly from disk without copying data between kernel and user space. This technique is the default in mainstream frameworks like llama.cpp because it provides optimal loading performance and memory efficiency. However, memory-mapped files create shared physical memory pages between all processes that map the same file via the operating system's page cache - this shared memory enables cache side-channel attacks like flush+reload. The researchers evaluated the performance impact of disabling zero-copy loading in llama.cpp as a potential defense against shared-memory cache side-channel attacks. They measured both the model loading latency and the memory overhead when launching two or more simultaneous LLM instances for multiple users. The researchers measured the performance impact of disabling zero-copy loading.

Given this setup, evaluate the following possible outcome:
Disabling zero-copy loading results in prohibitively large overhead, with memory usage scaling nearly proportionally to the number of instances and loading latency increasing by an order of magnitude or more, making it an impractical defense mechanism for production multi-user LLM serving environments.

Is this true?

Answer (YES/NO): NO